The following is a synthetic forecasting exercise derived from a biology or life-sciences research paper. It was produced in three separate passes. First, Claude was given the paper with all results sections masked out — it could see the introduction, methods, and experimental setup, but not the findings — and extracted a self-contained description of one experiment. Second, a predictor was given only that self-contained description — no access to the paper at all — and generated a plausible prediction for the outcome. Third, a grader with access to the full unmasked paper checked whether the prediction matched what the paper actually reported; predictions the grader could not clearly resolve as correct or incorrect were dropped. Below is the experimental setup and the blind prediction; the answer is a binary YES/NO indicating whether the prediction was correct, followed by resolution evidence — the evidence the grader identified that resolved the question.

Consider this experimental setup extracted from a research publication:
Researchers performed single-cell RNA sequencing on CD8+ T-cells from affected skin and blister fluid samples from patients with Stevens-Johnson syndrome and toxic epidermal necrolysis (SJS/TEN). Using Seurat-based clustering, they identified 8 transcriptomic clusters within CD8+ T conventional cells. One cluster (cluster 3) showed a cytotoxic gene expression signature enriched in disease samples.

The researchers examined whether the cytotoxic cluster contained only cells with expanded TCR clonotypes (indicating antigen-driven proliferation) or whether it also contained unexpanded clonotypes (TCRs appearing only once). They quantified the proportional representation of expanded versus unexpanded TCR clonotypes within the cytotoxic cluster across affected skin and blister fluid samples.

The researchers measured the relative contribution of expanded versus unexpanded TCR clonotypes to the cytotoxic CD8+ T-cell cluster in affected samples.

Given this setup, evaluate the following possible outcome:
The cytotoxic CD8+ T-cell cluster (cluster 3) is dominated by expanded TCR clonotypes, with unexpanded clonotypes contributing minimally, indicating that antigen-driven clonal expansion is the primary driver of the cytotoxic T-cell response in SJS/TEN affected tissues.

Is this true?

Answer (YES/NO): NO